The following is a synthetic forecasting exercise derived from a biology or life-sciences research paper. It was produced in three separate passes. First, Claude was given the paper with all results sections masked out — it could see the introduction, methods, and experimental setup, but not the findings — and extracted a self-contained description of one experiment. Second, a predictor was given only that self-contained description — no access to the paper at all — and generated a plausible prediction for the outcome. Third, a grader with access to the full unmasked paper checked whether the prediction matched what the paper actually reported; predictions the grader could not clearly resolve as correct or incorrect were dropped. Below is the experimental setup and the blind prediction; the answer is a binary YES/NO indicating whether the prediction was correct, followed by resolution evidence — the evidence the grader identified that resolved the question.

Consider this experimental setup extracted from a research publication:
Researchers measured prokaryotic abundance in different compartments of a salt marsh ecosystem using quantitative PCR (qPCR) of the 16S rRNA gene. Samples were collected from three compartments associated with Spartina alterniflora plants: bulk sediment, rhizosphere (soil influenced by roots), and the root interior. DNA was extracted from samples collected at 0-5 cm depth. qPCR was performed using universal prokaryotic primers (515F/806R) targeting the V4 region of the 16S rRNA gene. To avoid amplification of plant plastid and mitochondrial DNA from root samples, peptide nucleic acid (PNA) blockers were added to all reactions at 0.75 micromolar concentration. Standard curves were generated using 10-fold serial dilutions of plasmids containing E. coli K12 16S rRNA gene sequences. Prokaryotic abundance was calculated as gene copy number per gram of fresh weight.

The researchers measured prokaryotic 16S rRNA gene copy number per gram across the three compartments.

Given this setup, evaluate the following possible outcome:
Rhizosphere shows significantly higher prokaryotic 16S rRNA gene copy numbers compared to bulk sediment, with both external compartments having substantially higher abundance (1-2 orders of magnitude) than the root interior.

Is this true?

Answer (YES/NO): NO